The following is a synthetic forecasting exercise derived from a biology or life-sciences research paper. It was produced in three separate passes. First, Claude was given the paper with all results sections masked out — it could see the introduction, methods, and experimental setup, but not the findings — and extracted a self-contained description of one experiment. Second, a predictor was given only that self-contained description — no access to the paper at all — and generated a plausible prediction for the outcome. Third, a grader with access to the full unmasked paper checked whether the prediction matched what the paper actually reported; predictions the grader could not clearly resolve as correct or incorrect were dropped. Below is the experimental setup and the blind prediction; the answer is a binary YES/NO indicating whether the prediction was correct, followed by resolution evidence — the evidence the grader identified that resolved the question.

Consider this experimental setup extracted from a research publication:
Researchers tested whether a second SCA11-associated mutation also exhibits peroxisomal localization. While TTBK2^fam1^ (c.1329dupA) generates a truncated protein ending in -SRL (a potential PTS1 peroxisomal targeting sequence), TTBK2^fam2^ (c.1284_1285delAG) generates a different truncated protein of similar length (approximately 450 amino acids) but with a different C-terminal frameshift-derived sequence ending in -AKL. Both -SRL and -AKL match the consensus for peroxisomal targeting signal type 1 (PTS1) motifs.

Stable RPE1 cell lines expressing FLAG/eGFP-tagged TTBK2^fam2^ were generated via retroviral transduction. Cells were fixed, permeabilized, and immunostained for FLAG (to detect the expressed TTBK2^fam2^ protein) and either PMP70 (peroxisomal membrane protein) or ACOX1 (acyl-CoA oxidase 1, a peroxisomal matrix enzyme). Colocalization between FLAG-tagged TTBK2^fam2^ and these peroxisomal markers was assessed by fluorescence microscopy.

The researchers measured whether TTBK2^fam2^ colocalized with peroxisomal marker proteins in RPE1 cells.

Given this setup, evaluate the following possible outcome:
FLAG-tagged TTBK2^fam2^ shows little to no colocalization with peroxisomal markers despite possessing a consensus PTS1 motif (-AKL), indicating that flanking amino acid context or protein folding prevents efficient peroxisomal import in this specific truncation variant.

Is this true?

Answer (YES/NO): NO